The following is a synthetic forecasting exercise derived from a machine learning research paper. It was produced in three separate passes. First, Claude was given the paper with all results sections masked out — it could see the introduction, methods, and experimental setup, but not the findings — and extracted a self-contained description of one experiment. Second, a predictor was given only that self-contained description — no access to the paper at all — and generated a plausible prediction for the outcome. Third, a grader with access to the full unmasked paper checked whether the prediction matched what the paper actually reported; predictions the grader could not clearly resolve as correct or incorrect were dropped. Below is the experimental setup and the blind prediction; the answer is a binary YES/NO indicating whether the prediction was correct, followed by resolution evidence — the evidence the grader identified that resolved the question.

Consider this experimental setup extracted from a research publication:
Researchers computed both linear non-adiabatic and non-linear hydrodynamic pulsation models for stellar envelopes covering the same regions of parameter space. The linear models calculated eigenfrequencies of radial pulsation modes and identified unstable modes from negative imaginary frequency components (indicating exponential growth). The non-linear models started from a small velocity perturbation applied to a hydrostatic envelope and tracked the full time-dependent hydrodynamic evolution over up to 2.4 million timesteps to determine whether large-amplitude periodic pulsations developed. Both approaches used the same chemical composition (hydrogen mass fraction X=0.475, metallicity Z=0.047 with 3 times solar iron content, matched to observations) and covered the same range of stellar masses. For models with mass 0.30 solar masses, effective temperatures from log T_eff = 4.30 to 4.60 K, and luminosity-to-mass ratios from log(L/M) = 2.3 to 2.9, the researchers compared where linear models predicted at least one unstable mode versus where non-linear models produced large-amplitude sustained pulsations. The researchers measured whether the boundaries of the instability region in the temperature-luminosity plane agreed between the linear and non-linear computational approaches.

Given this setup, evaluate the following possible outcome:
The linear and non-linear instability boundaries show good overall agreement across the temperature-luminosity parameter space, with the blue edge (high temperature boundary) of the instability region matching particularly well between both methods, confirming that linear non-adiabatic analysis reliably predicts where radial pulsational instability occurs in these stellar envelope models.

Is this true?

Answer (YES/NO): NO